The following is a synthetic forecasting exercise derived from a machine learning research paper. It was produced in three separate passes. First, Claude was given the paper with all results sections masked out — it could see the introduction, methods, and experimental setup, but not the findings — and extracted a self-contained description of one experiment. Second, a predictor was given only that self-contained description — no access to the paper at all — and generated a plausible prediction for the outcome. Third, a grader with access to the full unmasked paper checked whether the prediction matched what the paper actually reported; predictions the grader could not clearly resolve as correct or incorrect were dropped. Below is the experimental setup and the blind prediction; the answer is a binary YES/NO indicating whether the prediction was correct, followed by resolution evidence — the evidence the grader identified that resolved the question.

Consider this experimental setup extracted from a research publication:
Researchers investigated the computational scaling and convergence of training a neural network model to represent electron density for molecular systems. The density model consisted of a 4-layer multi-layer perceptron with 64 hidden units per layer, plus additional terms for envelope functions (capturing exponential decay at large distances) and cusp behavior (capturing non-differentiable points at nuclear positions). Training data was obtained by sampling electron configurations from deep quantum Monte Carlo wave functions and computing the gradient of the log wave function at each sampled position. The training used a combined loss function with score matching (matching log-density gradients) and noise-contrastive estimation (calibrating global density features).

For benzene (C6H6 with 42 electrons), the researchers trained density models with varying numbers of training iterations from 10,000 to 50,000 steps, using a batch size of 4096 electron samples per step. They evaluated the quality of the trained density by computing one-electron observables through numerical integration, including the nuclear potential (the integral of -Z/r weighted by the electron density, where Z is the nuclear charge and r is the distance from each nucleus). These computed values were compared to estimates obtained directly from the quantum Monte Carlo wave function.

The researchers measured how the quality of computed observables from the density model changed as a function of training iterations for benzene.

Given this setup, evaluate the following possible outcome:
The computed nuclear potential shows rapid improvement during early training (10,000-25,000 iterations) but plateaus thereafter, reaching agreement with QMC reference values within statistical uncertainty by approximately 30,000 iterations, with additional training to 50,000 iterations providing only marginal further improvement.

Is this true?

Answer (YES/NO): NO